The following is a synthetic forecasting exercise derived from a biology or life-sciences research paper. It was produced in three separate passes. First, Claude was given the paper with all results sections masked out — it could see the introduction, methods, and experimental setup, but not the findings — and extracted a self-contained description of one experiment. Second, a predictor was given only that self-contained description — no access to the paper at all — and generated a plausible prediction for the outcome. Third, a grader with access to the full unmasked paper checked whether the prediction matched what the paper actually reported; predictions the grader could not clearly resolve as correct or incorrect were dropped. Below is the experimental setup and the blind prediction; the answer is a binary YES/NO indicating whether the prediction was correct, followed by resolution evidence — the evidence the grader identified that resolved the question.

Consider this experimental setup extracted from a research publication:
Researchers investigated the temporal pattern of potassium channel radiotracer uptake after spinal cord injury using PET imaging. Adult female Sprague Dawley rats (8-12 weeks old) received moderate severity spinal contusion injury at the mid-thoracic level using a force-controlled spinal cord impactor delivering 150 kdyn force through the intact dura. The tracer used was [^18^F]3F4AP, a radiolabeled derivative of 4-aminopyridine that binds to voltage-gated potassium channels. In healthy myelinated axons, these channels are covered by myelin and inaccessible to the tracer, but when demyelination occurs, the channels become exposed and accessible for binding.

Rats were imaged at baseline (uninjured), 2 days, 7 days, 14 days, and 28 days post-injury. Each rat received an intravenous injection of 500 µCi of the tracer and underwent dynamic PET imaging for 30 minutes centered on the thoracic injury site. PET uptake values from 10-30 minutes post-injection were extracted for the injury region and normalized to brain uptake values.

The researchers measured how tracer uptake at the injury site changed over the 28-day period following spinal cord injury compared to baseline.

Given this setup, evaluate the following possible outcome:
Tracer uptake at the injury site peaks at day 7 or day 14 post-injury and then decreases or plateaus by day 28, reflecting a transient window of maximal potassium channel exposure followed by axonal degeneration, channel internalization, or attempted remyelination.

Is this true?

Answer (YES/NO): YES